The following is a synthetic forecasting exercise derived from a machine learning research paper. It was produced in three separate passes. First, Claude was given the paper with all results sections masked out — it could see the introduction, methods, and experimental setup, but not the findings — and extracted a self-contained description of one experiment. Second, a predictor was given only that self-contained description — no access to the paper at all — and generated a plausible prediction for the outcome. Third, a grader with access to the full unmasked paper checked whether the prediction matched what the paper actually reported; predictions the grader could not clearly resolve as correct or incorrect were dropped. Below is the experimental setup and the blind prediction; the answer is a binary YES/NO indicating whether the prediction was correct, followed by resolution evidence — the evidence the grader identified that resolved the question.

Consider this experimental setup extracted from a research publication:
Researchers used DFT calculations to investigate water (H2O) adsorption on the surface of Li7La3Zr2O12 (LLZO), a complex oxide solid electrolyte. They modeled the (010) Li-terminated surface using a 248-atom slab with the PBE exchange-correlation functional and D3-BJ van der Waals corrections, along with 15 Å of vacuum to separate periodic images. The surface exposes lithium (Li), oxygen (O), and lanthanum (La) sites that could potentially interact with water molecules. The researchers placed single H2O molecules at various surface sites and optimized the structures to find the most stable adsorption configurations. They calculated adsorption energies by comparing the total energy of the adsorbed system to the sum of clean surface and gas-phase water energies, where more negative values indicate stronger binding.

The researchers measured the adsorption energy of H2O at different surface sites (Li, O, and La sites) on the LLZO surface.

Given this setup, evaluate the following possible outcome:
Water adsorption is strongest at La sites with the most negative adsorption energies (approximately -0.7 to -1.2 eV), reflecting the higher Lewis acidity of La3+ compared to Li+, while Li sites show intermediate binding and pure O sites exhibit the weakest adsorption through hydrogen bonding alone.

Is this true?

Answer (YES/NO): NO